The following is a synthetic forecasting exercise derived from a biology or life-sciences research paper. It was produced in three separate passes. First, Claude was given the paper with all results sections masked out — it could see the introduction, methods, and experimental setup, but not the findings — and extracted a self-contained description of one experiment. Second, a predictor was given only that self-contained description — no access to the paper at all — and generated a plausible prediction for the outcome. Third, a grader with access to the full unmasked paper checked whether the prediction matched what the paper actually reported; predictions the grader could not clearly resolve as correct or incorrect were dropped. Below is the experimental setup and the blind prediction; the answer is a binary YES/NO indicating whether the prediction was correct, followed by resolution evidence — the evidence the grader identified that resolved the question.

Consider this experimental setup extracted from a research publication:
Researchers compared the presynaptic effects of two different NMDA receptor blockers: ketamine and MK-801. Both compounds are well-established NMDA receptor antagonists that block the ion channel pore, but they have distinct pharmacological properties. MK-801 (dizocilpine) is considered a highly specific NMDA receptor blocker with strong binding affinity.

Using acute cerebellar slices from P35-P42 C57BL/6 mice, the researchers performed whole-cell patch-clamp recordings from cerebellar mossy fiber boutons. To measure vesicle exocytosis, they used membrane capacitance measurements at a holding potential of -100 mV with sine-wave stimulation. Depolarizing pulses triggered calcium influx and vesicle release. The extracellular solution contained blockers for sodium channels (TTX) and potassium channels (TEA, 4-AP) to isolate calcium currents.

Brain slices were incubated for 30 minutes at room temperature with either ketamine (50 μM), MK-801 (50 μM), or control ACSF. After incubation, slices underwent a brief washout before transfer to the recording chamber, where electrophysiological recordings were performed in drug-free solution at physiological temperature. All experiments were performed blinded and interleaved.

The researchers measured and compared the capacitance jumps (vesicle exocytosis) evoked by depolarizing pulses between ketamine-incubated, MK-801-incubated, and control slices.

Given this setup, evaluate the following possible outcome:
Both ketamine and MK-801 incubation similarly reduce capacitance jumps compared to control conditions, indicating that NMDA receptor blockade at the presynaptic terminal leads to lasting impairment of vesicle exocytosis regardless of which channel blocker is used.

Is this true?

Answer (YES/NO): NO